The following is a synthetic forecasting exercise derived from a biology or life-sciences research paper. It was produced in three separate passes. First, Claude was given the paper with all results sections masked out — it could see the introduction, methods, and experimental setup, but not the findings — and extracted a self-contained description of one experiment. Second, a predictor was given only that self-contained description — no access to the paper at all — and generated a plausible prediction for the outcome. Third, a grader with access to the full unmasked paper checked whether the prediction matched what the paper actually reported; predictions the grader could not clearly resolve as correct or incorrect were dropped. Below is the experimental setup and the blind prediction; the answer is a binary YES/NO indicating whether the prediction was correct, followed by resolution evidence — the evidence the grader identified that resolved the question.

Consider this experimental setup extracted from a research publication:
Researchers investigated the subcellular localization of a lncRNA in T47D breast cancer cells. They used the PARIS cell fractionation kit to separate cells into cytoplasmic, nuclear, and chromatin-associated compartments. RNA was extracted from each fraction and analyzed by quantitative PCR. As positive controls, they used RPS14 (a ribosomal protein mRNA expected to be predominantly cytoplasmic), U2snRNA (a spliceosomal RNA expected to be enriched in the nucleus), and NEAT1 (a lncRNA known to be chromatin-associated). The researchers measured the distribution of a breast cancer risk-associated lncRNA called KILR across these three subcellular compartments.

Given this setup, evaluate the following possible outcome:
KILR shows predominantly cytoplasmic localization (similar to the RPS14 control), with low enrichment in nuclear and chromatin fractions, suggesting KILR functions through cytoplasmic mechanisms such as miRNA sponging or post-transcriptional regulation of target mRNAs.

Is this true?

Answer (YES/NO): NO